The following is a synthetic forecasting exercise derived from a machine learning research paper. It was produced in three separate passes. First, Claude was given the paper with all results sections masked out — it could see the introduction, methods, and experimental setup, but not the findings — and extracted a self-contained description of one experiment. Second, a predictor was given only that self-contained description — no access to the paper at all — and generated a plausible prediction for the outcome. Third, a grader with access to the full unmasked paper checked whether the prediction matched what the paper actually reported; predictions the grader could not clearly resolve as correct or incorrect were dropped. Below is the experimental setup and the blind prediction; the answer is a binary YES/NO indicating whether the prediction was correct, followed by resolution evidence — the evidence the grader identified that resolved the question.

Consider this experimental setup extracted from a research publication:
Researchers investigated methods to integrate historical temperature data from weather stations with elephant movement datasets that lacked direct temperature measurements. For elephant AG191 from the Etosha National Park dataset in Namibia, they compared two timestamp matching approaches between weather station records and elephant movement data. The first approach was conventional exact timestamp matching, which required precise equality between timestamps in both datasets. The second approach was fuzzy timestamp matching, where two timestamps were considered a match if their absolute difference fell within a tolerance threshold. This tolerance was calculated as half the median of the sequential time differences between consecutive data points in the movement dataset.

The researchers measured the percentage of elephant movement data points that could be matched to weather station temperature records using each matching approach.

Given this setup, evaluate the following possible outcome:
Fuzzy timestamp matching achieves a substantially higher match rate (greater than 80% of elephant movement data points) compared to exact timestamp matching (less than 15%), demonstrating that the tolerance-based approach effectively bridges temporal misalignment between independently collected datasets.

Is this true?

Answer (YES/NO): NO